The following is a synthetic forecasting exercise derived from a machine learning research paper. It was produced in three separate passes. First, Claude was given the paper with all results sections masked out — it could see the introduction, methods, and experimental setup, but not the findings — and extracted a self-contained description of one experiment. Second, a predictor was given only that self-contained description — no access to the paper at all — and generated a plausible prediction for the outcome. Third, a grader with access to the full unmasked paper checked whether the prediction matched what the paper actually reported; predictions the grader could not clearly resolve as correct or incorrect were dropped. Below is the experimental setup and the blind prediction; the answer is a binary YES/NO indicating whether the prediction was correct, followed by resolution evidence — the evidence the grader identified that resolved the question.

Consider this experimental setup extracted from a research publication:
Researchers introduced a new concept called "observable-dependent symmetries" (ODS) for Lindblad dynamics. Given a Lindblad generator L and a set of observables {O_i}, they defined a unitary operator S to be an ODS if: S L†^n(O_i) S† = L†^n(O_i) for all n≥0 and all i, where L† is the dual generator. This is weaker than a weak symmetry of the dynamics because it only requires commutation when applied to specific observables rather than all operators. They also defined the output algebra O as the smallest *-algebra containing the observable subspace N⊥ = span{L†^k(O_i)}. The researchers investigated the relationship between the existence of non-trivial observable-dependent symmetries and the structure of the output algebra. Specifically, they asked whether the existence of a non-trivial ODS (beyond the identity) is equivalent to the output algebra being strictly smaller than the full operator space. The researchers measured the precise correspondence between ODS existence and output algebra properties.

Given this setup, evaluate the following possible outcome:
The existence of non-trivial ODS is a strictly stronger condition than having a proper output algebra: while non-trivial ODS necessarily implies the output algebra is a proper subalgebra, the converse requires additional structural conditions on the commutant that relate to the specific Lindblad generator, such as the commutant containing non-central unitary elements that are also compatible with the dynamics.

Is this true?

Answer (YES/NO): NO